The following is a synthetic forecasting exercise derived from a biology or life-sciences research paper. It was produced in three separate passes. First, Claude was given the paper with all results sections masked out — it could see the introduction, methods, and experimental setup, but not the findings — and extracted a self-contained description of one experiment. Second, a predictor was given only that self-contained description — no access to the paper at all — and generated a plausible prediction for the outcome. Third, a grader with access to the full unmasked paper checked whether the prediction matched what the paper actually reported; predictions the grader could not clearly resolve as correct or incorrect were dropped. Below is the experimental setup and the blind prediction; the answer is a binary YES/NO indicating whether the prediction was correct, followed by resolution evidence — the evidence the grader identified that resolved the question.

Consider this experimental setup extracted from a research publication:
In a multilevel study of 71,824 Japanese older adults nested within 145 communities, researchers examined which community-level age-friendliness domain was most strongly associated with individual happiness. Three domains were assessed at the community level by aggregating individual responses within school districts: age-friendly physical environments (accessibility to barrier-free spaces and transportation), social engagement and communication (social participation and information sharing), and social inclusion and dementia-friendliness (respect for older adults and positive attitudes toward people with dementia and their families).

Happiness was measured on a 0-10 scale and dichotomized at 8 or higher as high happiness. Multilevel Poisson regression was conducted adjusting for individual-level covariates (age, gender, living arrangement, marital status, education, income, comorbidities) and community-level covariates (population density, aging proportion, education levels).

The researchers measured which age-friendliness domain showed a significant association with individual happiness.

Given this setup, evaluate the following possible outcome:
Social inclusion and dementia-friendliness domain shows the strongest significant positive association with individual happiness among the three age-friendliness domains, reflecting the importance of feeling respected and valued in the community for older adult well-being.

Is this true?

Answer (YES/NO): YES